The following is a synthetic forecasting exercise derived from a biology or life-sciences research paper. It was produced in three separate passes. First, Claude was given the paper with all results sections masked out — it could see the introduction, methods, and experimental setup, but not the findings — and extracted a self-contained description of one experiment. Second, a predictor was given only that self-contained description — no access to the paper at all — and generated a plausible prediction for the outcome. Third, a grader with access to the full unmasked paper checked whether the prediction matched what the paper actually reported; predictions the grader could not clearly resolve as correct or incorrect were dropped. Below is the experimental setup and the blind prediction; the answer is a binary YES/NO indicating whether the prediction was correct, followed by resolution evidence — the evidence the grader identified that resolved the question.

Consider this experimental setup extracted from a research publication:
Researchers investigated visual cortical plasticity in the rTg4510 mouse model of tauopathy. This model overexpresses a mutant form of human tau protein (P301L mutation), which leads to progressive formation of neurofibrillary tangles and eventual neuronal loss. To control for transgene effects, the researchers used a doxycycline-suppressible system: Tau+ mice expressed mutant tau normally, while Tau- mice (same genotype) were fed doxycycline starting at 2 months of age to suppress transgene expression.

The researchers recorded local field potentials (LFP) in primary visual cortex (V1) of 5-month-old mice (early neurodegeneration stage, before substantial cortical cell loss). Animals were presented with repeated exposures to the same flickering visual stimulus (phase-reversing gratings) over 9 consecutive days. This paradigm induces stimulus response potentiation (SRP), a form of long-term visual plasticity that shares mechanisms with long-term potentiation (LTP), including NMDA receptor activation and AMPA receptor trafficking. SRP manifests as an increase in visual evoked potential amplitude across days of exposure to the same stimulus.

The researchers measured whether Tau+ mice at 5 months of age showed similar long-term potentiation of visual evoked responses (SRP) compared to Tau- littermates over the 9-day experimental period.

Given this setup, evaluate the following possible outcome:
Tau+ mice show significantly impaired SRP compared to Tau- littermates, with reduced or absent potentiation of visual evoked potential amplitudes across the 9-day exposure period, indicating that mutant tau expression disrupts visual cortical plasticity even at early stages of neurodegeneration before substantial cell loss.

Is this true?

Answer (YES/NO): YES